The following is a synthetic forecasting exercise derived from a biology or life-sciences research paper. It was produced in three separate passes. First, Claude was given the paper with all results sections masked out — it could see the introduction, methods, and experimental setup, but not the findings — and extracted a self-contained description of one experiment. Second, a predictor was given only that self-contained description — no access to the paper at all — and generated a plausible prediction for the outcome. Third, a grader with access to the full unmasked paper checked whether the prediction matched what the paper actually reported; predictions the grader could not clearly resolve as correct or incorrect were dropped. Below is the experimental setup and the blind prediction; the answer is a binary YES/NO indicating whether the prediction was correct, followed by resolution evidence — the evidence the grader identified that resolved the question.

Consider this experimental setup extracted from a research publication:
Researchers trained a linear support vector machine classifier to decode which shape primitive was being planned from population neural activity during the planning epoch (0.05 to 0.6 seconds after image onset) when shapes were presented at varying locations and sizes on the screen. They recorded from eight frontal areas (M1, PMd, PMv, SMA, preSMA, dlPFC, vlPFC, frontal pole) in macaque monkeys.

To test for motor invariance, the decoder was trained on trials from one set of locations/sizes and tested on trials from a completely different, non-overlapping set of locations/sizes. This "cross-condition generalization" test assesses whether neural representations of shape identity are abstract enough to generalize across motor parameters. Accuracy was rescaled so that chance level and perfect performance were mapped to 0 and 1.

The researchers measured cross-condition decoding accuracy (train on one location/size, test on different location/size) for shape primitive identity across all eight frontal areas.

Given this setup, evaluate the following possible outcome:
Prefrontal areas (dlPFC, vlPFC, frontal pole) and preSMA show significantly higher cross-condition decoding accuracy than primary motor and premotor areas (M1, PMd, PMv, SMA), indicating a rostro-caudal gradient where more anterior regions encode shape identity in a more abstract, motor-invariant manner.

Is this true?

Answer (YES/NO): NO